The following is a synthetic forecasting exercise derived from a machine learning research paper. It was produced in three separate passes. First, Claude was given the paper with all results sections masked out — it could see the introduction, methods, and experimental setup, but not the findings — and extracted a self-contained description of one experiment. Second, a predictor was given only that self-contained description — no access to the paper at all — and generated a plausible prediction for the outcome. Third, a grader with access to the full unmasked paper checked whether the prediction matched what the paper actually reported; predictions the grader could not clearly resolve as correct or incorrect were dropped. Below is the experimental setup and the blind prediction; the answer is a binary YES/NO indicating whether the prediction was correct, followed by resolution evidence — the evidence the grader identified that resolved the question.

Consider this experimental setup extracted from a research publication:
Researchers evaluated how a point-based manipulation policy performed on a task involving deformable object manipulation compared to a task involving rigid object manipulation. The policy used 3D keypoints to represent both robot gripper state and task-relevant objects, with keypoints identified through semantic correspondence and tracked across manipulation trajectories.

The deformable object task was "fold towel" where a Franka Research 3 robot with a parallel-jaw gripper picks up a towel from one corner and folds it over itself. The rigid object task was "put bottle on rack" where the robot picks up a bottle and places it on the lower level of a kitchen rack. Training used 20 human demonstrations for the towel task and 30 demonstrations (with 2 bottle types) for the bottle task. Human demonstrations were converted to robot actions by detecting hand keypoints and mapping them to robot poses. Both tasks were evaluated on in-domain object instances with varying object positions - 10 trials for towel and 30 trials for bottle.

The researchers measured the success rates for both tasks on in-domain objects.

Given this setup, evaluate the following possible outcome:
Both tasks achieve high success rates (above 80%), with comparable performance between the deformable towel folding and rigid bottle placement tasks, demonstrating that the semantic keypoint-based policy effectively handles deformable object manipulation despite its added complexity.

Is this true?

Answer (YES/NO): YES